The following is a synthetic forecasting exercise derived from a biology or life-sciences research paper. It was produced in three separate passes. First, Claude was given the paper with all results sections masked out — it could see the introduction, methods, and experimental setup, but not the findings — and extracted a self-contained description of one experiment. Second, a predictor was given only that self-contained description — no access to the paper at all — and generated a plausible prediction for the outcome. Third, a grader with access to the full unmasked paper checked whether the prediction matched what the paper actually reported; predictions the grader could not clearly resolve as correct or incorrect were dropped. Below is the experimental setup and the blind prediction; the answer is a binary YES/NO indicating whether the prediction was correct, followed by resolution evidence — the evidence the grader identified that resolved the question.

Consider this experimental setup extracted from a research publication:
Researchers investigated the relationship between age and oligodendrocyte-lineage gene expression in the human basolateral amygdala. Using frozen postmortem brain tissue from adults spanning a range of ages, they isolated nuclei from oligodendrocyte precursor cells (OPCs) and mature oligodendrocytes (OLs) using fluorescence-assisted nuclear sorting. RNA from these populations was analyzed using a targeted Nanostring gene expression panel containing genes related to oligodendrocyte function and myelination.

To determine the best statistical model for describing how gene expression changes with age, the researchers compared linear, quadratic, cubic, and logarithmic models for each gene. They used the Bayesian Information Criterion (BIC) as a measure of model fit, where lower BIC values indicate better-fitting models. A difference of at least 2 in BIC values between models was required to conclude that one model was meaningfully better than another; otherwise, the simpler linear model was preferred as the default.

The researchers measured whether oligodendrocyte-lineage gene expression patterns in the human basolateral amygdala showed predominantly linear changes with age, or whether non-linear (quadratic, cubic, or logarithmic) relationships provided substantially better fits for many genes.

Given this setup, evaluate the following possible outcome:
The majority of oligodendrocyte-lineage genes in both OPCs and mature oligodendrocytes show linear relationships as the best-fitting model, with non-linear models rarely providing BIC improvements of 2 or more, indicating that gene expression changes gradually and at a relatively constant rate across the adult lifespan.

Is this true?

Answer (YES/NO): YES